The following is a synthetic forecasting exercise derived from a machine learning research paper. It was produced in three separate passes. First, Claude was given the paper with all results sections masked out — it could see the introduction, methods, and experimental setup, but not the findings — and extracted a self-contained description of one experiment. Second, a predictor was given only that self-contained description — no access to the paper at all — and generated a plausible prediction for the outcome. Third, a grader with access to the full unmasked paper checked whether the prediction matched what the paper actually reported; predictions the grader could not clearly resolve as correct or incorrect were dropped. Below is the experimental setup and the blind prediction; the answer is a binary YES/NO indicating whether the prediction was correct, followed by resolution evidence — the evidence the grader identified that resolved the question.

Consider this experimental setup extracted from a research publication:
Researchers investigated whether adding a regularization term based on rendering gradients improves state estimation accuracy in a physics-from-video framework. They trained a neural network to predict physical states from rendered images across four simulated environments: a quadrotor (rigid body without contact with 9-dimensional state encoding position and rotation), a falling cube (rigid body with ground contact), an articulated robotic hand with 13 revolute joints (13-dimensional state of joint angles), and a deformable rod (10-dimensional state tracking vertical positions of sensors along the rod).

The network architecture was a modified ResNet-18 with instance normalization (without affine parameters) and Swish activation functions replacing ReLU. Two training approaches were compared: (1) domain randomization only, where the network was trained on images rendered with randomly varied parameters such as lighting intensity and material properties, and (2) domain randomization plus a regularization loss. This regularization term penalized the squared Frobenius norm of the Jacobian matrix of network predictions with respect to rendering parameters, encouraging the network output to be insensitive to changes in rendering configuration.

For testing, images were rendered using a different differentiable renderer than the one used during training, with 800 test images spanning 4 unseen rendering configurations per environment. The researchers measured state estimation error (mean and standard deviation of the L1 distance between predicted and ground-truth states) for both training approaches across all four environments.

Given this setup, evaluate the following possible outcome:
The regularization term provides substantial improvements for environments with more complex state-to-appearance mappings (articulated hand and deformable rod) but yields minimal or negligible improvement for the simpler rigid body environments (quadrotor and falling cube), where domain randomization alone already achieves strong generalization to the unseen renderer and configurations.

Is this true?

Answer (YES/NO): NO